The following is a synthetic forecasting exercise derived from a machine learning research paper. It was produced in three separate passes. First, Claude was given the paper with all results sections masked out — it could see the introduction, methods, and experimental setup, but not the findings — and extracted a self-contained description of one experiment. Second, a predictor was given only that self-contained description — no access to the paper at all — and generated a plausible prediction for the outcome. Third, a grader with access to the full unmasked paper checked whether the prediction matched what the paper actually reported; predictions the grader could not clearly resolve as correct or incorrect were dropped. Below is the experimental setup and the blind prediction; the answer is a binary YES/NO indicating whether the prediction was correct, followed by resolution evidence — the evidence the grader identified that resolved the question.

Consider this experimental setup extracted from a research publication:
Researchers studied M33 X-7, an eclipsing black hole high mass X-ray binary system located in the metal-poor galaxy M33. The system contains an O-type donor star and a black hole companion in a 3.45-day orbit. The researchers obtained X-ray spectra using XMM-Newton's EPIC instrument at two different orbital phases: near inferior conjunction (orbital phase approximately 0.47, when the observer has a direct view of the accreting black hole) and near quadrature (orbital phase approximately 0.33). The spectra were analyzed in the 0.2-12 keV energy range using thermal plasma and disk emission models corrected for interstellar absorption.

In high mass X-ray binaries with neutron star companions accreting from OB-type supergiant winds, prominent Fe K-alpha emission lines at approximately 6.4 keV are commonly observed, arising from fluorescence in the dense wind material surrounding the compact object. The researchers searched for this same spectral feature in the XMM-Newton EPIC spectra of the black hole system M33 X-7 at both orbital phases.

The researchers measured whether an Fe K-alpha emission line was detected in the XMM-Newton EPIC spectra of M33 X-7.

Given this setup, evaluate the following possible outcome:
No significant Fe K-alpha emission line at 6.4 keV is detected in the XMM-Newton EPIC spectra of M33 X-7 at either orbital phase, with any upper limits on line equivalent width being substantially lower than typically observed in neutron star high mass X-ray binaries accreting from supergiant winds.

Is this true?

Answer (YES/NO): YES